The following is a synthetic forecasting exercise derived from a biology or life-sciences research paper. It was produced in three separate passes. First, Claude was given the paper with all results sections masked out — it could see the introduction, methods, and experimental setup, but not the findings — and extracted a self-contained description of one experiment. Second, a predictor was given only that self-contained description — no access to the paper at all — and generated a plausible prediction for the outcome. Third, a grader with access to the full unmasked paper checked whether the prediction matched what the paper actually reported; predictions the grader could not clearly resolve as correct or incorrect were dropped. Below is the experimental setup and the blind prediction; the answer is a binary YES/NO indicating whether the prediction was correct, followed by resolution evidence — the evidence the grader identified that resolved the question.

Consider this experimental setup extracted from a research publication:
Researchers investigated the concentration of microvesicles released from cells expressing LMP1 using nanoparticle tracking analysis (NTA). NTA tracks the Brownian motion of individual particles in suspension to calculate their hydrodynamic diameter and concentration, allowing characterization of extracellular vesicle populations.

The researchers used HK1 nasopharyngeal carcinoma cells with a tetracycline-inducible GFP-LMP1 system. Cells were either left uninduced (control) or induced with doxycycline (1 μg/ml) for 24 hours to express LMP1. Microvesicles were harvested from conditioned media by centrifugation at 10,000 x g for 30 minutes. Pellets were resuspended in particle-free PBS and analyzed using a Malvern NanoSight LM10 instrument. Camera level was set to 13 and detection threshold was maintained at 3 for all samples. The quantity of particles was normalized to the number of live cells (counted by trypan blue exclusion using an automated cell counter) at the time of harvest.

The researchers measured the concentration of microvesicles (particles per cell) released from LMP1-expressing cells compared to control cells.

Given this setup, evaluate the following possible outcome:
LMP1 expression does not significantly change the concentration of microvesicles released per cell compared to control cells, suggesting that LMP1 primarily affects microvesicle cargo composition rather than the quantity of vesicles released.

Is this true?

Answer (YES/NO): YES